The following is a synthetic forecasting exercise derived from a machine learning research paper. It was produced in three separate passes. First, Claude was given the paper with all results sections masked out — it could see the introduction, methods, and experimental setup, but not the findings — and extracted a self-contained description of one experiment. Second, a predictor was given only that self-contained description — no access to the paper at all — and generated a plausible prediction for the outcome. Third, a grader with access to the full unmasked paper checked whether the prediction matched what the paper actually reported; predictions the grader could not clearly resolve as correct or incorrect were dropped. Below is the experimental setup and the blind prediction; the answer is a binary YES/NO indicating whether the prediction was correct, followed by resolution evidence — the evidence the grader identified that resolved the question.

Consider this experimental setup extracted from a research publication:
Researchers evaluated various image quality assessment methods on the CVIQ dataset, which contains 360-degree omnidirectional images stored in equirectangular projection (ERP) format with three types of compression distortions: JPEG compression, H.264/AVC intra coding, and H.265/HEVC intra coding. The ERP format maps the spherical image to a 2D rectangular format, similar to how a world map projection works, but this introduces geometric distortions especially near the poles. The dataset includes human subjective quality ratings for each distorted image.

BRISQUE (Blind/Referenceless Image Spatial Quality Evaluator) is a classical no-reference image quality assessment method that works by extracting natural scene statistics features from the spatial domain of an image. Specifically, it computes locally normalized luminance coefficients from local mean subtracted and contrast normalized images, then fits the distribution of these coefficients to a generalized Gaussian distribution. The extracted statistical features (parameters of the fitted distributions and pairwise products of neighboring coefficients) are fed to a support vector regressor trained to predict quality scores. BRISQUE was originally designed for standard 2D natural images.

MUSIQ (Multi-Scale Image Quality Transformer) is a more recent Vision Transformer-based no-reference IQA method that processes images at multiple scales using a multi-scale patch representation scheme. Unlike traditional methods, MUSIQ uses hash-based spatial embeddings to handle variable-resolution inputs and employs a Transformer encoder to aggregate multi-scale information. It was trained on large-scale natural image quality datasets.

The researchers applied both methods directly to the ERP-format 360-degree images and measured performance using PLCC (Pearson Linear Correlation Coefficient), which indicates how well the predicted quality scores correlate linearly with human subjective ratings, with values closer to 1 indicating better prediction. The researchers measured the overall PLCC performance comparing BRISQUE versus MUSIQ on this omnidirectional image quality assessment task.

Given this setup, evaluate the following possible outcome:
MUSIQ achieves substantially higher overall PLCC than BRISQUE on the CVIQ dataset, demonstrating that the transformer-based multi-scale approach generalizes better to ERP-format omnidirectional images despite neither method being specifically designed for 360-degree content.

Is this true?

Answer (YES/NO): YES